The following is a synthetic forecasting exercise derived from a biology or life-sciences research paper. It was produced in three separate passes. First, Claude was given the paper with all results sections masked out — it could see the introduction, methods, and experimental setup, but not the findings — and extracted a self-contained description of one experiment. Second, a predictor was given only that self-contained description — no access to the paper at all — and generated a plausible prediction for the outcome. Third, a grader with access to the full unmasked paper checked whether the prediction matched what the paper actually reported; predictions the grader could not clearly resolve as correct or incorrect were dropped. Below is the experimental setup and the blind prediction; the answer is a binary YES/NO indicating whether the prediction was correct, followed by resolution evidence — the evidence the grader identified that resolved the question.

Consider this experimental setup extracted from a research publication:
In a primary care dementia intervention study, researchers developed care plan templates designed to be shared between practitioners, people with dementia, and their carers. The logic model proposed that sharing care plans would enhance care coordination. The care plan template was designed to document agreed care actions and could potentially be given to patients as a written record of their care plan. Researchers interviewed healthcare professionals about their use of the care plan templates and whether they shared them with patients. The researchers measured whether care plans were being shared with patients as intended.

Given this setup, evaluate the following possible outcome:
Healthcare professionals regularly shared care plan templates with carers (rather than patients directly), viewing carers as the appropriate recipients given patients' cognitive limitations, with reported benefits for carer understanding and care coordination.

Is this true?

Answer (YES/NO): NO